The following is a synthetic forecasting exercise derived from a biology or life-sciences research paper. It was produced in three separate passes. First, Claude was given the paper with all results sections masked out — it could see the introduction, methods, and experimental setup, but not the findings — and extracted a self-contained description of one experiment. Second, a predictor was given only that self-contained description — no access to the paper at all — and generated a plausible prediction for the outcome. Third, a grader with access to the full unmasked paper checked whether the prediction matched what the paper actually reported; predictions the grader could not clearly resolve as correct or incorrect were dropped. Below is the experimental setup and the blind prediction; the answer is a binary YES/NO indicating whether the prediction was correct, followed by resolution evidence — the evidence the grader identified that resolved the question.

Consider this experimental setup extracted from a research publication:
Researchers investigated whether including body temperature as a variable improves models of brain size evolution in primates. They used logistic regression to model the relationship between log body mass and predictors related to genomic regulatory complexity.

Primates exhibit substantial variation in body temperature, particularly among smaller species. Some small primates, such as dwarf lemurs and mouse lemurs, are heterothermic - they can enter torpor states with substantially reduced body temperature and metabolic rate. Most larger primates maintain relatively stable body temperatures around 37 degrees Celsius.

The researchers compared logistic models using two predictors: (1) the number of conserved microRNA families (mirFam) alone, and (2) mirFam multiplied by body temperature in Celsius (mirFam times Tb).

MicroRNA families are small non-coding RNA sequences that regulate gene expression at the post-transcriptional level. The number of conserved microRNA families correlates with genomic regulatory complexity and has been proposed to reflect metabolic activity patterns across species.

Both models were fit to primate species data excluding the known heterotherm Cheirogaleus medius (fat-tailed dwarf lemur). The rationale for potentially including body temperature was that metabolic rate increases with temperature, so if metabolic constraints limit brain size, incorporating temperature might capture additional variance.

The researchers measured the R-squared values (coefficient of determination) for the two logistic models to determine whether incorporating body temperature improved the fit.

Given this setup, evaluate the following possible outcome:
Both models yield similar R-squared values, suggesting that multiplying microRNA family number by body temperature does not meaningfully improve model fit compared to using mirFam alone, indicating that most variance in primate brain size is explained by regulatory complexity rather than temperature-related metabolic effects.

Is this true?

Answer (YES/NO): YES